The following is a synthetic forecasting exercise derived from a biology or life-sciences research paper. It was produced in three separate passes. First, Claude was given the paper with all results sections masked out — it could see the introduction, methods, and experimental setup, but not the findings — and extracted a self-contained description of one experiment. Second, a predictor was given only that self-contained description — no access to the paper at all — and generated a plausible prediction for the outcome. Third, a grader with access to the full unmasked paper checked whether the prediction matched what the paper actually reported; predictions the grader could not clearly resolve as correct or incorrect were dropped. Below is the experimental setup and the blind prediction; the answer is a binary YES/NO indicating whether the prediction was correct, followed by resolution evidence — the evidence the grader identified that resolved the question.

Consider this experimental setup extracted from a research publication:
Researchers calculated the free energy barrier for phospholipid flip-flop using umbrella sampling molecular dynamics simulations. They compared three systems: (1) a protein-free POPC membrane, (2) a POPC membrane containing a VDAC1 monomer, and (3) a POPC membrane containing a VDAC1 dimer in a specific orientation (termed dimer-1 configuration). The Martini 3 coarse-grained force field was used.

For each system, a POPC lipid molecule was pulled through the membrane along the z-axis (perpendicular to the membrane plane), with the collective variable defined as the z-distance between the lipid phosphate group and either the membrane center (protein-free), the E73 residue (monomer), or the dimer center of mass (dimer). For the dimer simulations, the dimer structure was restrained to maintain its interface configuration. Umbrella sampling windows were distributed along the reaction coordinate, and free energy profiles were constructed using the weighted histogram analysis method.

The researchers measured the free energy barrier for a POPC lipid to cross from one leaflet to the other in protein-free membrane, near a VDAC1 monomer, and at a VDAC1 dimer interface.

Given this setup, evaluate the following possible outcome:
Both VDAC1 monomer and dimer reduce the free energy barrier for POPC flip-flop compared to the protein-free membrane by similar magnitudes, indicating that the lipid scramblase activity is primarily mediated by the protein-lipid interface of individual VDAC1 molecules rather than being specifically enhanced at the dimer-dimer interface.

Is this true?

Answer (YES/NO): NO